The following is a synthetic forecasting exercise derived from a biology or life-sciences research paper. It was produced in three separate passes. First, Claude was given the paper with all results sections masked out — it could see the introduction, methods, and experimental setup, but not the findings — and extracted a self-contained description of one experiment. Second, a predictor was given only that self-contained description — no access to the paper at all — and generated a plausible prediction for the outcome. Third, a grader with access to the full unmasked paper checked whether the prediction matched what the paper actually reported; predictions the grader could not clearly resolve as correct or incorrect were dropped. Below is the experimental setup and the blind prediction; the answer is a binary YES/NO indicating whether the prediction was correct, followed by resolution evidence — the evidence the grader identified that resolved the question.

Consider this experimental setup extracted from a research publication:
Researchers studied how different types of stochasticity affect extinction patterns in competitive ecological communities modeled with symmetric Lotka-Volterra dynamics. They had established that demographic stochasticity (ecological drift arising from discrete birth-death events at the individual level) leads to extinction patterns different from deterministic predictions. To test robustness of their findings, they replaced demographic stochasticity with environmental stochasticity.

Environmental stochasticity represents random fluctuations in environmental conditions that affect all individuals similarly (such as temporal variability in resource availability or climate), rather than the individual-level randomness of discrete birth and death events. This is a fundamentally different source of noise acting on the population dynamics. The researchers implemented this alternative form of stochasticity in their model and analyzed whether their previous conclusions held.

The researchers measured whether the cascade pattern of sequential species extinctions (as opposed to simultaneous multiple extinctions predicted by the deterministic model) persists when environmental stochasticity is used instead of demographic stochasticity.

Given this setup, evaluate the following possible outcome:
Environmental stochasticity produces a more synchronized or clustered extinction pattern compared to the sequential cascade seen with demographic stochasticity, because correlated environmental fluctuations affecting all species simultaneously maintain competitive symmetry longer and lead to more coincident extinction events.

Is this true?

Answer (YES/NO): NO